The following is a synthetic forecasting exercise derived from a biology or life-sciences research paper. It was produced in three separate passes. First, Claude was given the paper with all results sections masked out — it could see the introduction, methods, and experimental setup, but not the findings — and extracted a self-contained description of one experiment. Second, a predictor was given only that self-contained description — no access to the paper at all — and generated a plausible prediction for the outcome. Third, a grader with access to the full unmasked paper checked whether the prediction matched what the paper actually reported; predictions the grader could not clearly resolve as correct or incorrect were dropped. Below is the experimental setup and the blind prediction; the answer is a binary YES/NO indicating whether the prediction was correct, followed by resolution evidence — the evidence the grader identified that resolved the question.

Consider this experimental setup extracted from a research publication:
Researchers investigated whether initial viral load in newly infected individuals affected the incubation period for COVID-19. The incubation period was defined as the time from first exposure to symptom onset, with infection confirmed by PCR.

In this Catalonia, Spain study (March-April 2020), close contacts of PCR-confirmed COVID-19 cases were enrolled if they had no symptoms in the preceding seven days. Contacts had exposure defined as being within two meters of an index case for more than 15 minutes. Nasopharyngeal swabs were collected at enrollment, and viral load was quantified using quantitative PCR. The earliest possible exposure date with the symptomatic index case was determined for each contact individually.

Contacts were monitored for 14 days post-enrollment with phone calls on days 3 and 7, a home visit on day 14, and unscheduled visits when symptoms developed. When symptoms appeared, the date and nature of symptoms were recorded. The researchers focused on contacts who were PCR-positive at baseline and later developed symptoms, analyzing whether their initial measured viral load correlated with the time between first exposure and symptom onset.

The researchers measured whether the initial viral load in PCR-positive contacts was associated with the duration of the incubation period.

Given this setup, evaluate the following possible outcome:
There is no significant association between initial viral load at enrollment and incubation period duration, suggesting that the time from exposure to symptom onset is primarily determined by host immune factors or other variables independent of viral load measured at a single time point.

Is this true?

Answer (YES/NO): NO